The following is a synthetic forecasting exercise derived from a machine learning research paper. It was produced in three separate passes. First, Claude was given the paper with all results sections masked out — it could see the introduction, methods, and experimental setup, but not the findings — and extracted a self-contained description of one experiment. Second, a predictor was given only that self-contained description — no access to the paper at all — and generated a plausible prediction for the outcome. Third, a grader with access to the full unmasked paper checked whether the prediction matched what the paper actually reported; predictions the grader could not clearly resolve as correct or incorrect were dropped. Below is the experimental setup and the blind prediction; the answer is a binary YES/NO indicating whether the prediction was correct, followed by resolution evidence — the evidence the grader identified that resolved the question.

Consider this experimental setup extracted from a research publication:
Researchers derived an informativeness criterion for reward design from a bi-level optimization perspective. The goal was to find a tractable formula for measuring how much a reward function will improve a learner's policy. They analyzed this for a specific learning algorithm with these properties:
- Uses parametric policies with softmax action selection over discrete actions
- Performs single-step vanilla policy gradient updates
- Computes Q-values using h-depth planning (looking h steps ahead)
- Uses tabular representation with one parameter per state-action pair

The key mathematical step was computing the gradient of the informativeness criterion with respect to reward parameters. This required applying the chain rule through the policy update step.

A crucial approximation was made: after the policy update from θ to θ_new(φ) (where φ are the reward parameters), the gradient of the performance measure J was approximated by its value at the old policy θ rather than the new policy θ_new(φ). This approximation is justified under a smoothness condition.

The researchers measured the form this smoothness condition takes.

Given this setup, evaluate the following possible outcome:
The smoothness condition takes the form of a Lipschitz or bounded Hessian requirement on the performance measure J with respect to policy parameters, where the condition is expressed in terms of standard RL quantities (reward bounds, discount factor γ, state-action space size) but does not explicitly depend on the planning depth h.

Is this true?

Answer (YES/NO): NO